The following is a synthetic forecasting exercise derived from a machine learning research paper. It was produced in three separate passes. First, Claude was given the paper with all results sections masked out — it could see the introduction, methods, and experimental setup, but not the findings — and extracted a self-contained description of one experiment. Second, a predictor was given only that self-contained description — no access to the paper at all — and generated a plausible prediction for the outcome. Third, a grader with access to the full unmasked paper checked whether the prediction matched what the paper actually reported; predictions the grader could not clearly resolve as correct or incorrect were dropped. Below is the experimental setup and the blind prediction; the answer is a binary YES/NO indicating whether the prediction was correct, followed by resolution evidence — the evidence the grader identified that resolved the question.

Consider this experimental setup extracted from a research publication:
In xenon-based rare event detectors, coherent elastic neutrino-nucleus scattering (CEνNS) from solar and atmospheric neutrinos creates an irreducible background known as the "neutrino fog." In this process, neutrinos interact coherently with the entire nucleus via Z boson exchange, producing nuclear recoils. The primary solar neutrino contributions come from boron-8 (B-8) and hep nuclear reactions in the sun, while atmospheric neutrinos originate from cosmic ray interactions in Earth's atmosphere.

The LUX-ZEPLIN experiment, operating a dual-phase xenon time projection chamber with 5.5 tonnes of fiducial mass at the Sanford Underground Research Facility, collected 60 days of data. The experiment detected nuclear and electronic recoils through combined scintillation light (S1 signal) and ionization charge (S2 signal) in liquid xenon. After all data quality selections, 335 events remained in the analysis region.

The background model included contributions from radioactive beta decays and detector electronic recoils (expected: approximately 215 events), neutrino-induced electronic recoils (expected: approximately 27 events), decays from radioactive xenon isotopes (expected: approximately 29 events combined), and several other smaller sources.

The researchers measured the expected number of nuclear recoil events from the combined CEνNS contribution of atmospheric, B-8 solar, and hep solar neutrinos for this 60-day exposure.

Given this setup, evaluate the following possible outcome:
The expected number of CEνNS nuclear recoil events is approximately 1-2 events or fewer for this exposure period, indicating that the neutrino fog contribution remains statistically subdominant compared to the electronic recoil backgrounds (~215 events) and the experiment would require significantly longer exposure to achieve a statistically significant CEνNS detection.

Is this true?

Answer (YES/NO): NO